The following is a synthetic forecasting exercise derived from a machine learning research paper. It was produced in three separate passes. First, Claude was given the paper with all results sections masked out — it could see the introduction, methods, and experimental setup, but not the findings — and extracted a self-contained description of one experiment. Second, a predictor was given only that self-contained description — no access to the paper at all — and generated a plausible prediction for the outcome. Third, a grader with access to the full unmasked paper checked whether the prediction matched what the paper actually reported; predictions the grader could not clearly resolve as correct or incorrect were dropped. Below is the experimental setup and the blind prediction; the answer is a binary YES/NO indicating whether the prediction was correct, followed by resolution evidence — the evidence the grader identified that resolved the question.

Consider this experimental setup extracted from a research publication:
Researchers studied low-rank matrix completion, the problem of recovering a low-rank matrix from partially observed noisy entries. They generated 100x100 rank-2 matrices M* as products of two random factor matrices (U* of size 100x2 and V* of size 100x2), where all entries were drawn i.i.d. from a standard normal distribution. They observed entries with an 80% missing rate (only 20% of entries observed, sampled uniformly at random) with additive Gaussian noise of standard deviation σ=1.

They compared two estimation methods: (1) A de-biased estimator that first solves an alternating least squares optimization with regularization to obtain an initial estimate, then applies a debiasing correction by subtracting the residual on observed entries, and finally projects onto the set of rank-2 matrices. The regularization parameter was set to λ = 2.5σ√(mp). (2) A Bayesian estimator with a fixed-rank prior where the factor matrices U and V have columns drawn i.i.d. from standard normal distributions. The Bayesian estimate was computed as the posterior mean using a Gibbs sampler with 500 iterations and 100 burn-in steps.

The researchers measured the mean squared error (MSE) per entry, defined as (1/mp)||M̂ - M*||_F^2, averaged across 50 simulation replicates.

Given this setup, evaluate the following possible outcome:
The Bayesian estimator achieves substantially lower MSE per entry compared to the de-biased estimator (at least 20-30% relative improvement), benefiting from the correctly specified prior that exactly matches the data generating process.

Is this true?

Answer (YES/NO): YES